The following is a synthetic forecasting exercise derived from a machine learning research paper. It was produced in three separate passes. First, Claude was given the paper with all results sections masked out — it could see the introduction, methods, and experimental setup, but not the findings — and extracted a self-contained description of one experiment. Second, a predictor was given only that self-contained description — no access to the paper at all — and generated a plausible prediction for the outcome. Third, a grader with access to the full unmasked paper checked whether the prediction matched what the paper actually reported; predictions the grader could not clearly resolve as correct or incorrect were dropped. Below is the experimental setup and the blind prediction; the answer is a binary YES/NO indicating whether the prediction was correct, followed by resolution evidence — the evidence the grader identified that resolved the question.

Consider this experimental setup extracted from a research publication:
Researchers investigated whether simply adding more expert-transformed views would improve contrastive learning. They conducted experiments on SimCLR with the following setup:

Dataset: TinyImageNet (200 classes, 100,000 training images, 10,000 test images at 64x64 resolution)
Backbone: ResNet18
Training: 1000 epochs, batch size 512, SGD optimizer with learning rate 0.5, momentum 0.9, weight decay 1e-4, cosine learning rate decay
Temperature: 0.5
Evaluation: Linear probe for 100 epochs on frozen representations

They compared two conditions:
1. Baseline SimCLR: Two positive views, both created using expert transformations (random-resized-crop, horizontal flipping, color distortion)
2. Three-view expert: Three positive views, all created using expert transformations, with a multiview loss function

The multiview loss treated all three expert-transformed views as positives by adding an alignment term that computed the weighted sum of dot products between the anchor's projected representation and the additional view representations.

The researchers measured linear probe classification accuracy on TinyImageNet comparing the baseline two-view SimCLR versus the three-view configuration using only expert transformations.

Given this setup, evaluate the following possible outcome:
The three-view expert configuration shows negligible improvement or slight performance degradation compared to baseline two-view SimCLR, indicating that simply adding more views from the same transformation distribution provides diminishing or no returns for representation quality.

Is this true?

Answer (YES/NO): YES